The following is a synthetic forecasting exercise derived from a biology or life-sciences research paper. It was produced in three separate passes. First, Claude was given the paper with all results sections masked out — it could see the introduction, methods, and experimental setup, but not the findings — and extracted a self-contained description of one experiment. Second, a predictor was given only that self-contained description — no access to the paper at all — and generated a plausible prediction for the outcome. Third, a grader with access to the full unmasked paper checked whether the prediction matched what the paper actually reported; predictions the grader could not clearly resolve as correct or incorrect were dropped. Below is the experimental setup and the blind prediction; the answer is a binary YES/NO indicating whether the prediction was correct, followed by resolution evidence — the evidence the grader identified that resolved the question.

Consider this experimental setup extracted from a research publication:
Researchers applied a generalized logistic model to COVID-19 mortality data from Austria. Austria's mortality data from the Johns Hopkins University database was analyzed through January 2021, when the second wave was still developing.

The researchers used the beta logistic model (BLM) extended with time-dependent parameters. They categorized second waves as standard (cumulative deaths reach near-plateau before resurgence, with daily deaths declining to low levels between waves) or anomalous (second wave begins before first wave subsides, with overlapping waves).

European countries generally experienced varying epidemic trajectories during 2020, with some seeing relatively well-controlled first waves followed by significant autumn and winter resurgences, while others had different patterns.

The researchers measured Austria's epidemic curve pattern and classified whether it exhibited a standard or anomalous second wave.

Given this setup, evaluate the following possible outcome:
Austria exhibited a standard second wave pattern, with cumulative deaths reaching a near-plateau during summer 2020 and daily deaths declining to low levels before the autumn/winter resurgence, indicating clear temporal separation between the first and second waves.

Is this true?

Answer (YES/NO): YES